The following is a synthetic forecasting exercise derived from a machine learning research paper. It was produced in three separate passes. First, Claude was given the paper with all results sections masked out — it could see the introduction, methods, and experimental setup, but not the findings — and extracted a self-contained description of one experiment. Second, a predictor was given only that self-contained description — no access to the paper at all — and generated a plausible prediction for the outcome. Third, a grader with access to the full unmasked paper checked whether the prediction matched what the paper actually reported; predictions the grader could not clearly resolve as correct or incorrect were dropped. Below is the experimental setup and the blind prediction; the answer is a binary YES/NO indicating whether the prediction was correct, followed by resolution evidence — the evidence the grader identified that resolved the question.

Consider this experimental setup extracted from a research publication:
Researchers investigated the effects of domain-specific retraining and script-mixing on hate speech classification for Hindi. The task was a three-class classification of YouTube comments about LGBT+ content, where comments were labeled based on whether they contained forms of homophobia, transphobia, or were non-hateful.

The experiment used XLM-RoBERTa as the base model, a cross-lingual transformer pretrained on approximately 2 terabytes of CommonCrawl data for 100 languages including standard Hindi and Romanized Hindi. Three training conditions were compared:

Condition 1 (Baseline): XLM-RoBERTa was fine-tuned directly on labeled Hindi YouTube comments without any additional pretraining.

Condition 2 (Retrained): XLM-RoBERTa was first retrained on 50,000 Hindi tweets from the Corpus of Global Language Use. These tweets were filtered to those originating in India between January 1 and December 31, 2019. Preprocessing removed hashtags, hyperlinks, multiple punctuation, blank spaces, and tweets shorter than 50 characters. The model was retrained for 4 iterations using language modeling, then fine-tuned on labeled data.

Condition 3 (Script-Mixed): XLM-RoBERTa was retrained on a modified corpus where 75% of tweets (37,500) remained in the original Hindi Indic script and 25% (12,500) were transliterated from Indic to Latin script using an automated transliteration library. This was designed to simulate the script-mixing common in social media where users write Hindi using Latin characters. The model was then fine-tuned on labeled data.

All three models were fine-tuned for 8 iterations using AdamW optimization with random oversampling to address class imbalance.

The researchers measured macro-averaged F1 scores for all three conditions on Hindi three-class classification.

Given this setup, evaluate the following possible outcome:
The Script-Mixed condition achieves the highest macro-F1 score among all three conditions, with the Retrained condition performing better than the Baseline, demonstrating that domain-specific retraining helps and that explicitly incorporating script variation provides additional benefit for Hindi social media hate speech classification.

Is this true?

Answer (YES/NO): NO